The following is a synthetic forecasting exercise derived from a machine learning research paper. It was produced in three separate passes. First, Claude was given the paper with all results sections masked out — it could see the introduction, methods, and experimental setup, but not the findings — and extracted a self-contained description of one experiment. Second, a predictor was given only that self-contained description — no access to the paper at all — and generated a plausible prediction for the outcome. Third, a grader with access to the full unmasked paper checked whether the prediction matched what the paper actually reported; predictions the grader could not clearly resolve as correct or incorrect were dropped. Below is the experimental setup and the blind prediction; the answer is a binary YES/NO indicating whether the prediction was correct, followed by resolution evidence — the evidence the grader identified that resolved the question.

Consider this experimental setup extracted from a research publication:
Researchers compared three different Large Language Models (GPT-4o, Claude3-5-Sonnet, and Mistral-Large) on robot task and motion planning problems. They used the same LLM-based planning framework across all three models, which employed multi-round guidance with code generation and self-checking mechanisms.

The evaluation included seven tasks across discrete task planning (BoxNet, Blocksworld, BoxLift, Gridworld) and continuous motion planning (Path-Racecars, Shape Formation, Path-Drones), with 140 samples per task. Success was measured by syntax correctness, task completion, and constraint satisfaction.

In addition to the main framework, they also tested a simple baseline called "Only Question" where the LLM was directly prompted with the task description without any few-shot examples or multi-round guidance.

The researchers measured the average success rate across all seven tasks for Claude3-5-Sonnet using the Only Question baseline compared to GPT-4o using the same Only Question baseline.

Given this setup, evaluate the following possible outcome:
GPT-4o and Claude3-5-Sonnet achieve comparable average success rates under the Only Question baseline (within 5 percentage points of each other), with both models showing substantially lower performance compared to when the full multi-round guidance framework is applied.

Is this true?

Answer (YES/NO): NO